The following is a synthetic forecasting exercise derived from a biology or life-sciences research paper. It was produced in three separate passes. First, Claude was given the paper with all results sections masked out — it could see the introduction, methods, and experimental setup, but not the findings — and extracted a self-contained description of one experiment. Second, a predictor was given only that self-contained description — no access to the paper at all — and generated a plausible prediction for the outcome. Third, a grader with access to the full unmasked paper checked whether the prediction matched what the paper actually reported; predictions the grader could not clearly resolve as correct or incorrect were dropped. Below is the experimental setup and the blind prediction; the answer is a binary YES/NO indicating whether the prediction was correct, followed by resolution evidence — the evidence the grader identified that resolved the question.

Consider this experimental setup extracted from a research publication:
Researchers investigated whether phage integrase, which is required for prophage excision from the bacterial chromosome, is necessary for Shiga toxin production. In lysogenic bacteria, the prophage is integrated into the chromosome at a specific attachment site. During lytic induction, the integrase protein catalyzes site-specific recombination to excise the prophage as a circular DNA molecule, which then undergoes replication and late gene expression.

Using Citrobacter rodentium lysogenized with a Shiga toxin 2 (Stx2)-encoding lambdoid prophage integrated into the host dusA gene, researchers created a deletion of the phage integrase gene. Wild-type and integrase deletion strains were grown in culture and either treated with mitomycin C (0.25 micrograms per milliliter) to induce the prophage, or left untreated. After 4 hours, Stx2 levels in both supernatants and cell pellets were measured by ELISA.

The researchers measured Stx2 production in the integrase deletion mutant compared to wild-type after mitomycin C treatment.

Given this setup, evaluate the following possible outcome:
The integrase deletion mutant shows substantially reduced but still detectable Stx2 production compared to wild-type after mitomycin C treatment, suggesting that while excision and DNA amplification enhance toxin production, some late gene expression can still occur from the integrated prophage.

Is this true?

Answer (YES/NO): NO